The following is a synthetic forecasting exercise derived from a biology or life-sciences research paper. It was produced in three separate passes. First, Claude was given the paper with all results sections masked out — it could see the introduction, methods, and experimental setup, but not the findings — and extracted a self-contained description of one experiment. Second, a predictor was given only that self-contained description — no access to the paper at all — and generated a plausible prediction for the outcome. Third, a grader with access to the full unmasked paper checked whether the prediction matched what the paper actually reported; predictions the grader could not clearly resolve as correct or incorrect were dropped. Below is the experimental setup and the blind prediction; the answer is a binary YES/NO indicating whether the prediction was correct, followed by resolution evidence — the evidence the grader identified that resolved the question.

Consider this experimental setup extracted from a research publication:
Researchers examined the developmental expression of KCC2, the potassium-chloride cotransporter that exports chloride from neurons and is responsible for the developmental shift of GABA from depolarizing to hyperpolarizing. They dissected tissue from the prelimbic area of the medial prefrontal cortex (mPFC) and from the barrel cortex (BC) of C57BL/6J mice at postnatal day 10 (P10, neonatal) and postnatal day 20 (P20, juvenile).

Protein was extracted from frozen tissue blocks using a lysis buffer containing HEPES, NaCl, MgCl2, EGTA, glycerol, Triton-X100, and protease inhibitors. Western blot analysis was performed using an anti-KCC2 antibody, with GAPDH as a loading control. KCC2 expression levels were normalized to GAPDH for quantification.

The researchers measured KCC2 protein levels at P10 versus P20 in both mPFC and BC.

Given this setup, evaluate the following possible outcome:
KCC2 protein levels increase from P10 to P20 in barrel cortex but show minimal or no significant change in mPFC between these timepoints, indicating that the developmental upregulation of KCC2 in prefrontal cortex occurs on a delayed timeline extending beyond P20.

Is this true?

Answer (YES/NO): NO